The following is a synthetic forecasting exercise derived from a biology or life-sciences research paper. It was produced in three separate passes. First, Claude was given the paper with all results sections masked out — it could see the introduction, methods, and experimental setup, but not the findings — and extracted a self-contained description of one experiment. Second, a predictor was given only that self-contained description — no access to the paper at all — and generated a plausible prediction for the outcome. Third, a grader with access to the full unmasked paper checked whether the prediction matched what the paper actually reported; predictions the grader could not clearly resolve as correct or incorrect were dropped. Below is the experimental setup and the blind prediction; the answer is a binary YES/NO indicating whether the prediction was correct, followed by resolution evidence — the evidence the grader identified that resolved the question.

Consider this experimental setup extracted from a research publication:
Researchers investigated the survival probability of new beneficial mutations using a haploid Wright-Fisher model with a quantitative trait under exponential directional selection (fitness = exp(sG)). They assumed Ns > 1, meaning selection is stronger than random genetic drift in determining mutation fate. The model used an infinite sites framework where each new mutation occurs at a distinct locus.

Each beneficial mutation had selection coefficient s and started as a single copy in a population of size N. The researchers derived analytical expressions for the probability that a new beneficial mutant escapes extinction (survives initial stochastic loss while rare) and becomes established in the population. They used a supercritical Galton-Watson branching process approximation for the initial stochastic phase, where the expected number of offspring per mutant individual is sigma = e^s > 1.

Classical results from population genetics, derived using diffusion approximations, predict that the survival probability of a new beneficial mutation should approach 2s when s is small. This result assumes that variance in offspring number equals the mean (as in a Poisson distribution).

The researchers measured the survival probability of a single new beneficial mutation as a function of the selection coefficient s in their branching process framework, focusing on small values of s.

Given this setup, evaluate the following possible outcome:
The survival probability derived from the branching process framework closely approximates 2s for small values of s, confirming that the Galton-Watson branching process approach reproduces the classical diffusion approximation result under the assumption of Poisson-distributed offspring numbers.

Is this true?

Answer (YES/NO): YES